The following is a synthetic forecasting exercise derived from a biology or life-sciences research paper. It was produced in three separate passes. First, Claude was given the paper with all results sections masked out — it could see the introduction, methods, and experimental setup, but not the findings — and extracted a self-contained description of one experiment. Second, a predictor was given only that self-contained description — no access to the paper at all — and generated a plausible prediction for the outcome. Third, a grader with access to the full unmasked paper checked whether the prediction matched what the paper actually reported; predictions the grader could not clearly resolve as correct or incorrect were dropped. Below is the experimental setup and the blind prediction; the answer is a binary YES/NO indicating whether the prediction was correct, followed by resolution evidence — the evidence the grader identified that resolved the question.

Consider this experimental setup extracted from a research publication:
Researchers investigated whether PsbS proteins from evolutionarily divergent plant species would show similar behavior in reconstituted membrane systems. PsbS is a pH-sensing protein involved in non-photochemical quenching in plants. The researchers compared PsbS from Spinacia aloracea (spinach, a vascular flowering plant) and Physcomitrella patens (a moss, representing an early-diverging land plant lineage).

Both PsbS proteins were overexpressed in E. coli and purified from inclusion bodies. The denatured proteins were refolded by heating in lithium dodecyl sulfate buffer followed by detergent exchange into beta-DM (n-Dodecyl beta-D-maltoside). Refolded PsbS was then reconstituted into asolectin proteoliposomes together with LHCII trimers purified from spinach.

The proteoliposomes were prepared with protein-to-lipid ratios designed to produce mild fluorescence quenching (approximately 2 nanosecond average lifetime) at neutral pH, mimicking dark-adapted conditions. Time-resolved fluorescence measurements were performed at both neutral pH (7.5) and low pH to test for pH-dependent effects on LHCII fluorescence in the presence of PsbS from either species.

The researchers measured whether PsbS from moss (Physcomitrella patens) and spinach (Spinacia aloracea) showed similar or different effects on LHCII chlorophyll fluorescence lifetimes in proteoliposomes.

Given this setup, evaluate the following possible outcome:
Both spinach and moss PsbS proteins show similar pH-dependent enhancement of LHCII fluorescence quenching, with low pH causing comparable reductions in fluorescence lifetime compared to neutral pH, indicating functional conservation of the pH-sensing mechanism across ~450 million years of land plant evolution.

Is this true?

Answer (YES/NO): NO